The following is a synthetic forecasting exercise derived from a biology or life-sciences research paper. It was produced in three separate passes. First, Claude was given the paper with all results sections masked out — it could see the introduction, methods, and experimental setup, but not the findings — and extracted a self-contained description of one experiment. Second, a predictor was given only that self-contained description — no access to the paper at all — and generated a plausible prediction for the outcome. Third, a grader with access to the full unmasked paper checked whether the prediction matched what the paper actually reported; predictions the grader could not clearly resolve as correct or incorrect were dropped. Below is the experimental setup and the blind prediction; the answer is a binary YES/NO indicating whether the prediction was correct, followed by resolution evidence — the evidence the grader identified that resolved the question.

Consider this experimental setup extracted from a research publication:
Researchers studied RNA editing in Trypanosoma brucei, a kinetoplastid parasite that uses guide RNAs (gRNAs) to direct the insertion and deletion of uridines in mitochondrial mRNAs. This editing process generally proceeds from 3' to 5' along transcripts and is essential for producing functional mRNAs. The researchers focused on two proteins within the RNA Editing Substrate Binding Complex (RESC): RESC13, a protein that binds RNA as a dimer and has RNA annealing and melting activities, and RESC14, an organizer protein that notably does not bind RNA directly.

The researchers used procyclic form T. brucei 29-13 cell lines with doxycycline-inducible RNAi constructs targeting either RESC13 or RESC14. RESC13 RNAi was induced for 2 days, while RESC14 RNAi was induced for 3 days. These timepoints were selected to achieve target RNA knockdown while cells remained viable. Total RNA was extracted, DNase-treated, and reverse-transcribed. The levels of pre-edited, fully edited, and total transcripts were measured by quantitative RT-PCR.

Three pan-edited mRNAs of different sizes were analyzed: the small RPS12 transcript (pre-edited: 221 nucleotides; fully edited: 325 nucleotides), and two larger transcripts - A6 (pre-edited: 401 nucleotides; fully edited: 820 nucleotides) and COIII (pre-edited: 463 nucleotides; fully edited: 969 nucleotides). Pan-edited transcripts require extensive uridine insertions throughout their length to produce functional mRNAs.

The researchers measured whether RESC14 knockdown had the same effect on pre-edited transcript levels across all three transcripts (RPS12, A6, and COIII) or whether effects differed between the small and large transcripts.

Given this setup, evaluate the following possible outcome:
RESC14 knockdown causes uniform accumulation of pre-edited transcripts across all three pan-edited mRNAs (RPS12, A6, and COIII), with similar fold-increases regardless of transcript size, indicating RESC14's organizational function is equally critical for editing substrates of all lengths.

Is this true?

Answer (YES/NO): NO